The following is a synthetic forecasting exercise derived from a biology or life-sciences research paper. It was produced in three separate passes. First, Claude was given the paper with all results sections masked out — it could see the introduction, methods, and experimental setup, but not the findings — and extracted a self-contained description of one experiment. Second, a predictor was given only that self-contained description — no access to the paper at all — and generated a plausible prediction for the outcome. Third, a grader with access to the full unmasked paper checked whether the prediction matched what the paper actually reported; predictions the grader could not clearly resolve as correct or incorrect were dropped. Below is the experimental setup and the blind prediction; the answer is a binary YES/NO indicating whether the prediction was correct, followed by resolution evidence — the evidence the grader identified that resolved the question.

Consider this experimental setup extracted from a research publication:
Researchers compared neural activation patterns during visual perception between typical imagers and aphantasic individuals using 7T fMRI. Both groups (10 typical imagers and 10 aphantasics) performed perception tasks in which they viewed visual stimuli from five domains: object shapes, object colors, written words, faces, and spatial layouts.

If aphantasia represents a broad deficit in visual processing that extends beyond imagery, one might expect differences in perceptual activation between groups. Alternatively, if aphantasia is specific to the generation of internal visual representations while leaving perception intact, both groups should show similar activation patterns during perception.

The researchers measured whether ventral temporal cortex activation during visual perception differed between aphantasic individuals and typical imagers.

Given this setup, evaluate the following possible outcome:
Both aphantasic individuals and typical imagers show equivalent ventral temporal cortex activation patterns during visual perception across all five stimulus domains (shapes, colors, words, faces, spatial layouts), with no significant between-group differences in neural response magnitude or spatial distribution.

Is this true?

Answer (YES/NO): NO